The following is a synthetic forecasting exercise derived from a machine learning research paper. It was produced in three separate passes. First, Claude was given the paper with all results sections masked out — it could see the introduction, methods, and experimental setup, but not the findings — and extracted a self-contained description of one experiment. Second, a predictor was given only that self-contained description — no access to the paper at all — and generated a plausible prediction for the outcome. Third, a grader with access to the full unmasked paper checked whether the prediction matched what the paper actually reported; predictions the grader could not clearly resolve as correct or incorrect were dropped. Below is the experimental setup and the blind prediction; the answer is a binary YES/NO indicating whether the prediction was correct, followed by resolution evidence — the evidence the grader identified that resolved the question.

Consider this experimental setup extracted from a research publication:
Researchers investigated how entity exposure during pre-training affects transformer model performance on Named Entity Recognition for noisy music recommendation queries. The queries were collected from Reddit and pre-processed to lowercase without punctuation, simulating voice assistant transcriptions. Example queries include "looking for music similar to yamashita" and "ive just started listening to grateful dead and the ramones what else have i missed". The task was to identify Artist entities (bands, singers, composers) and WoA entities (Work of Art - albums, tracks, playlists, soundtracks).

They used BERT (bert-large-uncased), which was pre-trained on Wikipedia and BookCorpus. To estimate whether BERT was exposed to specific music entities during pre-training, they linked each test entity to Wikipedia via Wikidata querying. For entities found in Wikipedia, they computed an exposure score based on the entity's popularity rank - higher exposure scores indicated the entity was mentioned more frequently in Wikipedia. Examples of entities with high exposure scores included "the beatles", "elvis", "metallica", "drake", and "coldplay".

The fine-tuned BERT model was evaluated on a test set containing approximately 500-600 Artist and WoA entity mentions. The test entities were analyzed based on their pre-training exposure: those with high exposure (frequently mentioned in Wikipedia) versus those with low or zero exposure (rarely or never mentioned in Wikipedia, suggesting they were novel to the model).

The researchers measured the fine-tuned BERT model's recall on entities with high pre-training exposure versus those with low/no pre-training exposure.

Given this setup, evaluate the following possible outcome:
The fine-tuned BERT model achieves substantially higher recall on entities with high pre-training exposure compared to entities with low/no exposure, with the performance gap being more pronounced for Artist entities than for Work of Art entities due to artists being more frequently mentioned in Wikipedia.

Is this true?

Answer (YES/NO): NO